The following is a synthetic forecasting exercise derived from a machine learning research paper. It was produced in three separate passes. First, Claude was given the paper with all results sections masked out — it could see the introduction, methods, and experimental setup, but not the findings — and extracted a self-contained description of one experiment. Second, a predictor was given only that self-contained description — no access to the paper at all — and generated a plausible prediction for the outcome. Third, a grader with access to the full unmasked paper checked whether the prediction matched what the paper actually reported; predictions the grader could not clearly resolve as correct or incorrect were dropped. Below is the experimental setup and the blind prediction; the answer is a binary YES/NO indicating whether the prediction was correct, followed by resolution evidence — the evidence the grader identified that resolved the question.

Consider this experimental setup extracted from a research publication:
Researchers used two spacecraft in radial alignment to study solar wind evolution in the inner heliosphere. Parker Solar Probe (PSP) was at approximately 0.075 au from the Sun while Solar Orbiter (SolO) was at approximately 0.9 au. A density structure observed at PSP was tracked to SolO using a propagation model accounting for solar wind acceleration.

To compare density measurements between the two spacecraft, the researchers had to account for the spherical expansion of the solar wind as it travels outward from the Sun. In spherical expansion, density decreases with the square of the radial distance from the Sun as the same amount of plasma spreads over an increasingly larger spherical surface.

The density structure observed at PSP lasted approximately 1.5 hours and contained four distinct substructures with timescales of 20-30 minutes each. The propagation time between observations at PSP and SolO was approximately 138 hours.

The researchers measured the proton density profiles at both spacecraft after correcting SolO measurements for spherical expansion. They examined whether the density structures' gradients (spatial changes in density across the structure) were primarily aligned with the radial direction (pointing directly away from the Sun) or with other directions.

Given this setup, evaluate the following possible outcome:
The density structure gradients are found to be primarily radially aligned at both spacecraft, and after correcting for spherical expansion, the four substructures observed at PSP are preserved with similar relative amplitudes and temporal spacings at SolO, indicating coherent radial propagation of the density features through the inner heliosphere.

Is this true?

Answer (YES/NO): YES